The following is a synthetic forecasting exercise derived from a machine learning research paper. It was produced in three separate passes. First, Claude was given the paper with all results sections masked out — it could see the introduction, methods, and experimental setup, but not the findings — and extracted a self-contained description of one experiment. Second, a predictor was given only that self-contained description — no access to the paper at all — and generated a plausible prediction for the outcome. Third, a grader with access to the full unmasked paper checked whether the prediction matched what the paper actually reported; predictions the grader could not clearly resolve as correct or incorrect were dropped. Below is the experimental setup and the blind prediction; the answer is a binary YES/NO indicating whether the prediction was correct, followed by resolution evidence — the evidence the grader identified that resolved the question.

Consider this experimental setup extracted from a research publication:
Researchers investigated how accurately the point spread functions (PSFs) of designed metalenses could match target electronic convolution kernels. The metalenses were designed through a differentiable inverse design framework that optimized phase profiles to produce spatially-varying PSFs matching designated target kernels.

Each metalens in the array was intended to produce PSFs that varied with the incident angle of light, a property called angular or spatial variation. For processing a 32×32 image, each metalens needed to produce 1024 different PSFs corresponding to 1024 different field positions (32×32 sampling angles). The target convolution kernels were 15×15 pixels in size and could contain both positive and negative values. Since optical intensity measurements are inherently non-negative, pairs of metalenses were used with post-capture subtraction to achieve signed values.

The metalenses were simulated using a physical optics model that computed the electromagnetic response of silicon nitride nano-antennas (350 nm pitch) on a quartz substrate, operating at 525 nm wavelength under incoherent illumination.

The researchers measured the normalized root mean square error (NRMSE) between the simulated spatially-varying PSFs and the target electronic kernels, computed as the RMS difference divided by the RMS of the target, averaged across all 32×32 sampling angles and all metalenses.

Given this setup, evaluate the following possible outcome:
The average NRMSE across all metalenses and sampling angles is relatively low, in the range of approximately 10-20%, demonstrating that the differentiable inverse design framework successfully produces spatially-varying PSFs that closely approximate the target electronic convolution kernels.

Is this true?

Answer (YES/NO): YES